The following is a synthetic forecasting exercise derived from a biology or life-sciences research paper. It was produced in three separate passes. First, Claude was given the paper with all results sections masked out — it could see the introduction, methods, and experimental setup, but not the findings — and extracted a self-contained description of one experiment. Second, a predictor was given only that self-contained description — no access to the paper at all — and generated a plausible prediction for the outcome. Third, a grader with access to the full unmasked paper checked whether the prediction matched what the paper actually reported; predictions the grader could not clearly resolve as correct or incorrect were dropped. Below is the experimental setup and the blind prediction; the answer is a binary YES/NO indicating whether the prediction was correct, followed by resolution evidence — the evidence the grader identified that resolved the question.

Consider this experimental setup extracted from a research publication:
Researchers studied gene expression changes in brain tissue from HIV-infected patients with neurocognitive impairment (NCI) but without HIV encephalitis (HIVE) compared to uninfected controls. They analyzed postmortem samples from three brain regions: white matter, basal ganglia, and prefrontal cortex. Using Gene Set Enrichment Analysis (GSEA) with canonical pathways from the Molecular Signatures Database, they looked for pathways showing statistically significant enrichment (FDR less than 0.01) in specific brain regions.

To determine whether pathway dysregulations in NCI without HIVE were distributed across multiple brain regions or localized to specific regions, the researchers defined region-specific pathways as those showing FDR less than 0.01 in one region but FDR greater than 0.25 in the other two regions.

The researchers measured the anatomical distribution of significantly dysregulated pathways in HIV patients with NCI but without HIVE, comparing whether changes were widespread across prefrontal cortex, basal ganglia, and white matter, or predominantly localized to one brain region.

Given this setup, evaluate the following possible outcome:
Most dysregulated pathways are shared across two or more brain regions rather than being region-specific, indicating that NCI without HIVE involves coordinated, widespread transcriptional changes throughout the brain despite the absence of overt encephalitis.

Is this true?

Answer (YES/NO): NO